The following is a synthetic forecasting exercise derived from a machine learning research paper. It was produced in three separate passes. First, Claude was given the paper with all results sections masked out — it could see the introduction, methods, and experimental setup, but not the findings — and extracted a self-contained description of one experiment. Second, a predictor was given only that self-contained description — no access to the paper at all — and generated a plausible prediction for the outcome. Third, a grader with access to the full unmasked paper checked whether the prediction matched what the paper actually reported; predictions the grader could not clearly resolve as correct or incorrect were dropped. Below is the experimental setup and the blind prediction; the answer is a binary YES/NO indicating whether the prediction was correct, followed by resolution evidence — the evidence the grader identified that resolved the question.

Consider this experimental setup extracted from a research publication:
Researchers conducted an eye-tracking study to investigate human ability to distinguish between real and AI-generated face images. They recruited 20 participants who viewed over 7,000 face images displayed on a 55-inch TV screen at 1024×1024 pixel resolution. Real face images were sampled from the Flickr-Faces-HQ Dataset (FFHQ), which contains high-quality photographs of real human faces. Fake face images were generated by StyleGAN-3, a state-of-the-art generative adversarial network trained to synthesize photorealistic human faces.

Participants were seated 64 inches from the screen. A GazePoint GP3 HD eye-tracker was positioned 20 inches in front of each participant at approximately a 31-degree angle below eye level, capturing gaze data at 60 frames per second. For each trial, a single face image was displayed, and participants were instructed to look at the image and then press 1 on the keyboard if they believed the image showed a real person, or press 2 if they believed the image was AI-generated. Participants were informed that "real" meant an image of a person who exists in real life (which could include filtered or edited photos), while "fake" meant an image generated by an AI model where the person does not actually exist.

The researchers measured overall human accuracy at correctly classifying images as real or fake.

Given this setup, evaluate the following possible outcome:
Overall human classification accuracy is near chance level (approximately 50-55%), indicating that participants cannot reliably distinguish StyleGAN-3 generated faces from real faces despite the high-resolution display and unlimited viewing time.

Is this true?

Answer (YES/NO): NO